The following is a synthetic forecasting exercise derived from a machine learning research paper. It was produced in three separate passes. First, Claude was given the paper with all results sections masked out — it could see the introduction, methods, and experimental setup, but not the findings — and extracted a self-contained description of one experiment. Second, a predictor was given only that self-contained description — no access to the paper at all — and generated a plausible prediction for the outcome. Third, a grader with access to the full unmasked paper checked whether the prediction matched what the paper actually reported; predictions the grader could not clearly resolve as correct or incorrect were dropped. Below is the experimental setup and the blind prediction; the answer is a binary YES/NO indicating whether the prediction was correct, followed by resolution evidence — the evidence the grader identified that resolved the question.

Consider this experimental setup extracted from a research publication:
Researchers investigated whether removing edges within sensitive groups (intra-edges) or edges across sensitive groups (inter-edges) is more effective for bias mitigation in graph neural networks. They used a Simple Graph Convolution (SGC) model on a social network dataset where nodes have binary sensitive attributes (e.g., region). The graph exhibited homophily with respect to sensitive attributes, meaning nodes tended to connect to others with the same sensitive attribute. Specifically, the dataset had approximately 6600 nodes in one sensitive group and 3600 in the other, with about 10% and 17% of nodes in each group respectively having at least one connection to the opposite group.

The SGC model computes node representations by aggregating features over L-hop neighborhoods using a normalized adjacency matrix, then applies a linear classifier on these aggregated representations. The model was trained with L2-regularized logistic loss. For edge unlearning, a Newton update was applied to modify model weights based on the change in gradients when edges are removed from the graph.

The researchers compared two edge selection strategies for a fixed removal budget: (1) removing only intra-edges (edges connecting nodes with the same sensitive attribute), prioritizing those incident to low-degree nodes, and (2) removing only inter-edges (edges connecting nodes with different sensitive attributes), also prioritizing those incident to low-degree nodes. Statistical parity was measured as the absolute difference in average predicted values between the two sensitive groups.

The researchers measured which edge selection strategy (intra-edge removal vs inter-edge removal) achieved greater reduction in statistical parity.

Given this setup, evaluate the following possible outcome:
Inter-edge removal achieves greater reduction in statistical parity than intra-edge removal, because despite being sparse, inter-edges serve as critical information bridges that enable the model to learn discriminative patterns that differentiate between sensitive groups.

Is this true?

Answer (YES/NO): NO